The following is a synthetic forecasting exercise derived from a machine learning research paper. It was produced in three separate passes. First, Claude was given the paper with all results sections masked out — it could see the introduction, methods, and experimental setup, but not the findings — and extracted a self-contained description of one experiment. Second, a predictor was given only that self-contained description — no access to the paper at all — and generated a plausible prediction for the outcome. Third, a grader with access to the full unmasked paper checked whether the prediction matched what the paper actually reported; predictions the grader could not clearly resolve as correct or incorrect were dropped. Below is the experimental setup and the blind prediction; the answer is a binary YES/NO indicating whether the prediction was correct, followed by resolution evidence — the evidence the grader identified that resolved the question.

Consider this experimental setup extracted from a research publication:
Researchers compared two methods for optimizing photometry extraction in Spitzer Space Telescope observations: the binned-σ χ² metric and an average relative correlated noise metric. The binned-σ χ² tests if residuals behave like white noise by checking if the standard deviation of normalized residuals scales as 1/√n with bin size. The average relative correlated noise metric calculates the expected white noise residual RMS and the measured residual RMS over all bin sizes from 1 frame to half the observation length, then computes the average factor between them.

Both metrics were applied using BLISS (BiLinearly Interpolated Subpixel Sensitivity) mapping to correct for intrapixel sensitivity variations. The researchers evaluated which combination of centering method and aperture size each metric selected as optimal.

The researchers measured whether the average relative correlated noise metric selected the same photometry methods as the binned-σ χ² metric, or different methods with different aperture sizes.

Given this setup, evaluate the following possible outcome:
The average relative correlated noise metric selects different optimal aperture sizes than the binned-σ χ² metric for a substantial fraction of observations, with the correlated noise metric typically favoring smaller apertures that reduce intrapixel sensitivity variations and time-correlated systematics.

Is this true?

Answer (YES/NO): NO